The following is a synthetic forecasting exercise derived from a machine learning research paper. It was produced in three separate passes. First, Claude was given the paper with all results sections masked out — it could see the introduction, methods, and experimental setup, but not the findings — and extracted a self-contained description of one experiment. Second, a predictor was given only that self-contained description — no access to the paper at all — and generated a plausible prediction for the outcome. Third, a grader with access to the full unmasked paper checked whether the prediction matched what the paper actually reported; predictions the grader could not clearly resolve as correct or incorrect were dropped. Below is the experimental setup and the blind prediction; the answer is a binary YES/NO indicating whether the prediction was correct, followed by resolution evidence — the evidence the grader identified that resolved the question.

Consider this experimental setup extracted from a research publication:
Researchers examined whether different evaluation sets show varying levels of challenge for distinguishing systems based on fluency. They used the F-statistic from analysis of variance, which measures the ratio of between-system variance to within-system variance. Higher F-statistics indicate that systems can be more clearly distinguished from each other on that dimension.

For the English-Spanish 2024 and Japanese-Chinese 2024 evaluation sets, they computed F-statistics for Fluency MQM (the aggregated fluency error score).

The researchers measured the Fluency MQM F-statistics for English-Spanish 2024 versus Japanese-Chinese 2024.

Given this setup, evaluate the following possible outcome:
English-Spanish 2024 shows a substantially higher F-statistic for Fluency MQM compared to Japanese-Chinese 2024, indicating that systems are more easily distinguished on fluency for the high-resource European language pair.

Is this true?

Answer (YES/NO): NO